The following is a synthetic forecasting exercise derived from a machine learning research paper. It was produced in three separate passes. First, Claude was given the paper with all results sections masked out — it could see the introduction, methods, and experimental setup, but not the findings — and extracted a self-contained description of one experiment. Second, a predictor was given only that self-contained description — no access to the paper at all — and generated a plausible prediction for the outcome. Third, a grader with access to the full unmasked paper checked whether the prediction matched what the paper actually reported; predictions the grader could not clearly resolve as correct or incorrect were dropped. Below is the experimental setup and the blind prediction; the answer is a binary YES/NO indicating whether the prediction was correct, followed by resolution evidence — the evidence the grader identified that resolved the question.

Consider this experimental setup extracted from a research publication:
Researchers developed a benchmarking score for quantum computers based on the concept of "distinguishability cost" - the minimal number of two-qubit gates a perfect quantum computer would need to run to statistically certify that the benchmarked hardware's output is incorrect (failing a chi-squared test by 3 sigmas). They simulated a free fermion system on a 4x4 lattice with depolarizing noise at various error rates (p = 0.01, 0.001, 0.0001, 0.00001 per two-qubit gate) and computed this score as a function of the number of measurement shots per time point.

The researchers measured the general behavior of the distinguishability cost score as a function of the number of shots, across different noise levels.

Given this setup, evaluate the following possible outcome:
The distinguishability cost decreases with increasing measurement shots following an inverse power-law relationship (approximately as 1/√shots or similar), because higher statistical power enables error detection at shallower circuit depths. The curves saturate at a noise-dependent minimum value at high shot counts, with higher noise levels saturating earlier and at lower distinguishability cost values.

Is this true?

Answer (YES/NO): NO